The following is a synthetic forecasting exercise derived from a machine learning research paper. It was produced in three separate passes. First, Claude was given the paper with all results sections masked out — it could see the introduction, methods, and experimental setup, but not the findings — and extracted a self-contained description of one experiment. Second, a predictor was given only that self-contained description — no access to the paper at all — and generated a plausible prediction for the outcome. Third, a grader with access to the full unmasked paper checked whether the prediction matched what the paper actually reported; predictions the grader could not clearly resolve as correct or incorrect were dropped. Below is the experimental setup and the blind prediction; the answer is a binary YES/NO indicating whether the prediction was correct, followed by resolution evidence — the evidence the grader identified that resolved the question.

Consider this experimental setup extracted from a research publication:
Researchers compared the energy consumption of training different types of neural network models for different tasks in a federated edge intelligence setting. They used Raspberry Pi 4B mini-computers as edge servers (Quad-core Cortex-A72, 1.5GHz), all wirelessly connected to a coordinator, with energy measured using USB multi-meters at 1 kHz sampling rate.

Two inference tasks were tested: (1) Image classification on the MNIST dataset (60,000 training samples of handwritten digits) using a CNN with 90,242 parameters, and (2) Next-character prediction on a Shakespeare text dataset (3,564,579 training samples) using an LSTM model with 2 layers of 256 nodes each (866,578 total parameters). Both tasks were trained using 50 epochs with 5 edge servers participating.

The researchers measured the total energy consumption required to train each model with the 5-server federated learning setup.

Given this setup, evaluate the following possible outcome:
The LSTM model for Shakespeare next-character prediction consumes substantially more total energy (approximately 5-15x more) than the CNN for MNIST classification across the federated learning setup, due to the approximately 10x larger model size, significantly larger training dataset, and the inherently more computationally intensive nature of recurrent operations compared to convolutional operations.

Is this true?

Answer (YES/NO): NO